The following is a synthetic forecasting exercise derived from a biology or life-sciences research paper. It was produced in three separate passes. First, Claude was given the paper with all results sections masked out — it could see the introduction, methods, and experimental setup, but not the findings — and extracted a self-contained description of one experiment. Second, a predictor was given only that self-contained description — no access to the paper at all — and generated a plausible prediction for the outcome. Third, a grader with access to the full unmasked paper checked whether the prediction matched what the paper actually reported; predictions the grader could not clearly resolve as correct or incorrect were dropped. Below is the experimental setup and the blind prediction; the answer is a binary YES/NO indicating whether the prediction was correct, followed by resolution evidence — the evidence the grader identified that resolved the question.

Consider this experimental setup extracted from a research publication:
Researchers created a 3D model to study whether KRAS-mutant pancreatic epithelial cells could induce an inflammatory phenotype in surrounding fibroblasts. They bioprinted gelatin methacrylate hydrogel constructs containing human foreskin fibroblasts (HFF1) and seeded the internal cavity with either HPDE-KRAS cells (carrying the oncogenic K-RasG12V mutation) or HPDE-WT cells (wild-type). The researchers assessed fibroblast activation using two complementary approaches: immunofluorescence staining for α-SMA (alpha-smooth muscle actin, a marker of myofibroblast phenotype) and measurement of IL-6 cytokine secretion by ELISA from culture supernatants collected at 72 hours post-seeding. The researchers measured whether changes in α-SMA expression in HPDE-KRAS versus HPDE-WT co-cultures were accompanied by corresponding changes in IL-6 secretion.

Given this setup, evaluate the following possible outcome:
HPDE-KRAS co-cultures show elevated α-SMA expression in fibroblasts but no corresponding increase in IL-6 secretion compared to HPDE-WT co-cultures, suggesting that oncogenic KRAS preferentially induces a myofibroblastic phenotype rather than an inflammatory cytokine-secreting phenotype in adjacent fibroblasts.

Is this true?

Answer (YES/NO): NO